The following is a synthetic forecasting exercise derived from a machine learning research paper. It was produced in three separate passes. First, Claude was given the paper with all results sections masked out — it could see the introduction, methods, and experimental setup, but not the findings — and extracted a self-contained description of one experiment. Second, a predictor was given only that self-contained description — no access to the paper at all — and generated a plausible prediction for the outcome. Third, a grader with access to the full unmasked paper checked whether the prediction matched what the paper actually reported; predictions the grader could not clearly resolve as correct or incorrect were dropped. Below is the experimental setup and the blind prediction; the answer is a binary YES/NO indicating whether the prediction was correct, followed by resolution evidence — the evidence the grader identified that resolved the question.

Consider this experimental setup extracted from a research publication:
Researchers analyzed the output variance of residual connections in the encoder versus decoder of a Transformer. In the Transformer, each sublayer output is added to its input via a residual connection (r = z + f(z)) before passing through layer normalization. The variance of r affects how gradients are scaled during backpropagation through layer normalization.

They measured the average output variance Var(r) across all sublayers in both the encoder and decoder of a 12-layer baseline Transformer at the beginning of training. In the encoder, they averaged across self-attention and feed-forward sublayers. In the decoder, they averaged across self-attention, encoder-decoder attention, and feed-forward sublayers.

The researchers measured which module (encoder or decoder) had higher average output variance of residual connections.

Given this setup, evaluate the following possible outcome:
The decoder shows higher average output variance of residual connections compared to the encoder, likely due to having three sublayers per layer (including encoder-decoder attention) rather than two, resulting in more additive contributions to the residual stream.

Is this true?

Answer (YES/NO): YES